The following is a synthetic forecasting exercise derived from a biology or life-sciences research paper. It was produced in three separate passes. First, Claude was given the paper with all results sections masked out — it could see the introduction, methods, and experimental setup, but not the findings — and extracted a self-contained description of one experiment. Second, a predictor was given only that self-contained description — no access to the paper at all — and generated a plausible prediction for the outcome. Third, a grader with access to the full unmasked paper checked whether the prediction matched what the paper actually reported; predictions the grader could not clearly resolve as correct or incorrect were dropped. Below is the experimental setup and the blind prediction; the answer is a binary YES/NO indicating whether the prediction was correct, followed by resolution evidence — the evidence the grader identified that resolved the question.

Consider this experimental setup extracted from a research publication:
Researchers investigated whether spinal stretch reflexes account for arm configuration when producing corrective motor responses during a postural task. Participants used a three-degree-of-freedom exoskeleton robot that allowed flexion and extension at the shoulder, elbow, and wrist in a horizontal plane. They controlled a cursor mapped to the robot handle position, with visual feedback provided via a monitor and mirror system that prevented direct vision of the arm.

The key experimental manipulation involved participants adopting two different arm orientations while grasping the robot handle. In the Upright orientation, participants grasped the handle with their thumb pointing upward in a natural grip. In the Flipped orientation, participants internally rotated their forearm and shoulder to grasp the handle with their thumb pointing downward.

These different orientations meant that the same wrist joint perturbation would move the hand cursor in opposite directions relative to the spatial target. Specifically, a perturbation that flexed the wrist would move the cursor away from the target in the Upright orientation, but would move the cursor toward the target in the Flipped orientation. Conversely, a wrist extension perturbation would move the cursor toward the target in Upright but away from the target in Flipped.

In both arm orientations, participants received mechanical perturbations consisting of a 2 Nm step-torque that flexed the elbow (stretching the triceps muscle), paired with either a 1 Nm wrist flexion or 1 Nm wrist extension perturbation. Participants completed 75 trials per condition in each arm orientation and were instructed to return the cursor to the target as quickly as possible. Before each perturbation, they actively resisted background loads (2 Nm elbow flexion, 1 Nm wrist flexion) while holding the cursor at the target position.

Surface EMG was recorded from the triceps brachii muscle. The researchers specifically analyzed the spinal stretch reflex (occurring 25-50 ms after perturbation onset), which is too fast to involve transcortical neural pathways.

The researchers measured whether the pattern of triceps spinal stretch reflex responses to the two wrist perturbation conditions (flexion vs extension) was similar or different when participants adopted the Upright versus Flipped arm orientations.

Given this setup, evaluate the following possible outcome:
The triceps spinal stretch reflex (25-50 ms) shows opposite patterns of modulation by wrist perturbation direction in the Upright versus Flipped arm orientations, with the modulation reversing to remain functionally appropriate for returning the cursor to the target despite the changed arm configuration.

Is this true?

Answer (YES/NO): YES